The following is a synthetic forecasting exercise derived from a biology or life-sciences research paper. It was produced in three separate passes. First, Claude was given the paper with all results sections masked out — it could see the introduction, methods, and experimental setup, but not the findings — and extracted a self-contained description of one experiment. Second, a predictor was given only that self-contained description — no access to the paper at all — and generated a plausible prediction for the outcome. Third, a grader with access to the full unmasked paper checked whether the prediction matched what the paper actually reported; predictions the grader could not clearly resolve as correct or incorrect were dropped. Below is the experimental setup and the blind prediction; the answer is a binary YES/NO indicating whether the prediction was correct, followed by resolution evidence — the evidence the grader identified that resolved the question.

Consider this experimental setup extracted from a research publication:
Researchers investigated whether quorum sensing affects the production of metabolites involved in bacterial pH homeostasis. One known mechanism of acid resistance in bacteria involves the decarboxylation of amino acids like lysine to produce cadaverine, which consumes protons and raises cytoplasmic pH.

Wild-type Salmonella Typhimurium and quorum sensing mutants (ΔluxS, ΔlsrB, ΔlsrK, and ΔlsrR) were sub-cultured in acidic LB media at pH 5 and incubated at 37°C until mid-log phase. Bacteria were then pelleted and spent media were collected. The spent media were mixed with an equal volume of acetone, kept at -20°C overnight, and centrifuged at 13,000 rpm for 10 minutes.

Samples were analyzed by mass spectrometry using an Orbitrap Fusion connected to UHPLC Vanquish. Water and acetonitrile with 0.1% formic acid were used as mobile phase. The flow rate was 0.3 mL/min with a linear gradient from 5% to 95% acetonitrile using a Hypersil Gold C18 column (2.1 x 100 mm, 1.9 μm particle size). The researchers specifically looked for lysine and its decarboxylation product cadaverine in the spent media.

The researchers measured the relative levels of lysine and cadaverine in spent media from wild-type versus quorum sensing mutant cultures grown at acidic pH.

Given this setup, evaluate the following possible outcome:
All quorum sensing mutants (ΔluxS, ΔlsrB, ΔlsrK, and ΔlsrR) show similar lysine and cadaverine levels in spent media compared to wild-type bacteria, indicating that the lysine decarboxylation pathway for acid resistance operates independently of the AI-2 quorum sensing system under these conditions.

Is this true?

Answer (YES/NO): NO